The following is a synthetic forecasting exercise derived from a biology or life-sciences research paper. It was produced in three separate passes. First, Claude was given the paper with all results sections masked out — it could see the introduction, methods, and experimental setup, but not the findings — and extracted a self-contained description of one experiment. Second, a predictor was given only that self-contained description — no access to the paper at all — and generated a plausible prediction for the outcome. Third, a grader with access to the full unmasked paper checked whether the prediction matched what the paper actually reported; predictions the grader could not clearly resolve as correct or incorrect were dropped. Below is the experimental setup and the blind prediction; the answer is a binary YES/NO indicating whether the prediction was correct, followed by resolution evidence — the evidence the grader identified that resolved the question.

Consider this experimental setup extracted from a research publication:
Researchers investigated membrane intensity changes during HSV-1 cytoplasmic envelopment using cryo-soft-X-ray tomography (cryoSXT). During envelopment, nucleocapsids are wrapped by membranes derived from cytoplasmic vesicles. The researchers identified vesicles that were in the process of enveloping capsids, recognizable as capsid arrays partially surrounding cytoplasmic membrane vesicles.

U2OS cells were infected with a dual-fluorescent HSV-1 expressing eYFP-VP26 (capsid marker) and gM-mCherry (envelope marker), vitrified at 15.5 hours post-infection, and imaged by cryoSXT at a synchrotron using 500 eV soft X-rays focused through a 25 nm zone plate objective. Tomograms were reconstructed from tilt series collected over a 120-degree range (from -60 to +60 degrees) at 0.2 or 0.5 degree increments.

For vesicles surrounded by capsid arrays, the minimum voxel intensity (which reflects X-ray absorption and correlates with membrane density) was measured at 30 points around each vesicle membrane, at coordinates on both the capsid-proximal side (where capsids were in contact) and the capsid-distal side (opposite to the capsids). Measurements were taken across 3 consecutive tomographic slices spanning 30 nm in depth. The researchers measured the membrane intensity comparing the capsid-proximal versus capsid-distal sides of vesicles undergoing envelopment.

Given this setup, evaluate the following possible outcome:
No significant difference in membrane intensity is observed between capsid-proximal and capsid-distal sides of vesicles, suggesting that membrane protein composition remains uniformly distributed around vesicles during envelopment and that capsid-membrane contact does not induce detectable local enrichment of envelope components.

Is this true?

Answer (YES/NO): NO